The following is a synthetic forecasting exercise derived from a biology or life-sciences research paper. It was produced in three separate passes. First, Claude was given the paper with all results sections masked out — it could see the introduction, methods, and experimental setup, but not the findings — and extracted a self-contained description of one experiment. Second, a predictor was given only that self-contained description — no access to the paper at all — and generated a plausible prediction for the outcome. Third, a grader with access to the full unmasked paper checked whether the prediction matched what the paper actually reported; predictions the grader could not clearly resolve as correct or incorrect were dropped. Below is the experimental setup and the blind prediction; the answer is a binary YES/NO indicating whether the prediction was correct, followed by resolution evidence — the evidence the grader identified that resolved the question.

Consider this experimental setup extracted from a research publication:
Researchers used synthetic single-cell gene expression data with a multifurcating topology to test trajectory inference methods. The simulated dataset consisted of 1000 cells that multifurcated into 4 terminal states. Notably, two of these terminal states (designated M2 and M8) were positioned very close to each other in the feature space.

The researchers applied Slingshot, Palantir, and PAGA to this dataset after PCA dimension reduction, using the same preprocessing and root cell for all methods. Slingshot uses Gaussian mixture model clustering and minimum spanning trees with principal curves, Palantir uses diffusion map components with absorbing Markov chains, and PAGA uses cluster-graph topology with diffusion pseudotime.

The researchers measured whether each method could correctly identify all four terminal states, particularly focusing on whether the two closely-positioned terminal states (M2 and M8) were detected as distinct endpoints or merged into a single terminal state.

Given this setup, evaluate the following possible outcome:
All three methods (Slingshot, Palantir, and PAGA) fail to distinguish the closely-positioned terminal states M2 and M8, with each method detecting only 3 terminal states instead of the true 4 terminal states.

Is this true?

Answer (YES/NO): YES